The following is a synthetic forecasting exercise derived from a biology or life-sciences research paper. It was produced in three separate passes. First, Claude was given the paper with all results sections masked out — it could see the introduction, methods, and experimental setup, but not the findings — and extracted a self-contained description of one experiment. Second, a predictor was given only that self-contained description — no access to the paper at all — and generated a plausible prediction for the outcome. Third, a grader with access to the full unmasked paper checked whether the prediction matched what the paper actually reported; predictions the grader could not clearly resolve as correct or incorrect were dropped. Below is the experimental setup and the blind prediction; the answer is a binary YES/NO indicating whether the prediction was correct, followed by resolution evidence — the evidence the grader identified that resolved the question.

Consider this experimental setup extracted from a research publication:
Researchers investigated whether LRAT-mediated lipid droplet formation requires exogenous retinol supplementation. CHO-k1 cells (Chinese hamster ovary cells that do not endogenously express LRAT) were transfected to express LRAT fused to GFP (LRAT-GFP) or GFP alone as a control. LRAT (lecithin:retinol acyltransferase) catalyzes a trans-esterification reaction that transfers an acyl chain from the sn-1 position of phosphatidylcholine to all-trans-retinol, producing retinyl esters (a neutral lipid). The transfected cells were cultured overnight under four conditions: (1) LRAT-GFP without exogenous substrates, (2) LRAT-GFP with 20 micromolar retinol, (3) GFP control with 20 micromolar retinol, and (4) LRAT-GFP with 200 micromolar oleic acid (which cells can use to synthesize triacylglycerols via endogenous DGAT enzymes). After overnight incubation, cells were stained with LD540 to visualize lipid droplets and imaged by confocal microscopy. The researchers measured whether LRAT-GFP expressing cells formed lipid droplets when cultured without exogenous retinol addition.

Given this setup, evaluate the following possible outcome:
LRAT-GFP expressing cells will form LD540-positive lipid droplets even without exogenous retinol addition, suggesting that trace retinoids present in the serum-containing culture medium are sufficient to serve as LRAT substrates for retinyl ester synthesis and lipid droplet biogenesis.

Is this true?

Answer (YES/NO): NO